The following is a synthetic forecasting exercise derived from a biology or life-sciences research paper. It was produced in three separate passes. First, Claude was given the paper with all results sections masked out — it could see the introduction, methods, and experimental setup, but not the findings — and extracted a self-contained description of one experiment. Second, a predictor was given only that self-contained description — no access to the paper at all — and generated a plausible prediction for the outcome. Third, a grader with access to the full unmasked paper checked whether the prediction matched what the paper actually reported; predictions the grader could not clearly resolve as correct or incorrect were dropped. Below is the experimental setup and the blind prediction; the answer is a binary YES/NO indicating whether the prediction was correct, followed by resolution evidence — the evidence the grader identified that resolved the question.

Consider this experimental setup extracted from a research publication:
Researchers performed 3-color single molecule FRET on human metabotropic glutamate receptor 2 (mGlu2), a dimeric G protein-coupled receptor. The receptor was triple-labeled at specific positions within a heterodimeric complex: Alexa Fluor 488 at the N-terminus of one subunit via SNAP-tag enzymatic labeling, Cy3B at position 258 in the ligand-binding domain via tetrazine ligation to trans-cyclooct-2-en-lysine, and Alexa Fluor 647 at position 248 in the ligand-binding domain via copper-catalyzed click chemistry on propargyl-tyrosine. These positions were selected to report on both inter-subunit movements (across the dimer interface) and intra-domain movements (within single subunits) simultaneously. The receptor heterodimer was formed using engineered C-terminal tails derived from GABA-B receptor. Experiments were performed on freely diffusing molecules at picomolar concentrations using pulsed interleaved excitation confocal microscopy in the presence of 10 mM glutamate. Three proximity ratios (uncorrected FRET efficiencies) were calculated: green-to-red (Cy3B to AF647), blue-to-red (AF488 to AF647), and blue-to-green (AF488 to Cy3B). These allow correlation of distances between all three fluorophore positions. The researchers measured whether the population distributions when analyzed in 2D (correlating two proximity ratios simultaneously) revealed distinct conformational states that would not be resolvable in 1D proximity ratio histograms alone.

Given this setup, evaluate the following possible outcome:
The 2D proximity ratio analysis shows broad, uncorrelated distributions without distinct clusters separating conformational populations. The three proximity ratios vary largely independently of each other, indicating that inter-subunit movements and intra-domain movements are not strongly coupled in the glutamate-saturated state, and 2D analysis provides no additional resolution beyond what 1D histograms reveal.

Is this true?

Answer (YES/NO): NO